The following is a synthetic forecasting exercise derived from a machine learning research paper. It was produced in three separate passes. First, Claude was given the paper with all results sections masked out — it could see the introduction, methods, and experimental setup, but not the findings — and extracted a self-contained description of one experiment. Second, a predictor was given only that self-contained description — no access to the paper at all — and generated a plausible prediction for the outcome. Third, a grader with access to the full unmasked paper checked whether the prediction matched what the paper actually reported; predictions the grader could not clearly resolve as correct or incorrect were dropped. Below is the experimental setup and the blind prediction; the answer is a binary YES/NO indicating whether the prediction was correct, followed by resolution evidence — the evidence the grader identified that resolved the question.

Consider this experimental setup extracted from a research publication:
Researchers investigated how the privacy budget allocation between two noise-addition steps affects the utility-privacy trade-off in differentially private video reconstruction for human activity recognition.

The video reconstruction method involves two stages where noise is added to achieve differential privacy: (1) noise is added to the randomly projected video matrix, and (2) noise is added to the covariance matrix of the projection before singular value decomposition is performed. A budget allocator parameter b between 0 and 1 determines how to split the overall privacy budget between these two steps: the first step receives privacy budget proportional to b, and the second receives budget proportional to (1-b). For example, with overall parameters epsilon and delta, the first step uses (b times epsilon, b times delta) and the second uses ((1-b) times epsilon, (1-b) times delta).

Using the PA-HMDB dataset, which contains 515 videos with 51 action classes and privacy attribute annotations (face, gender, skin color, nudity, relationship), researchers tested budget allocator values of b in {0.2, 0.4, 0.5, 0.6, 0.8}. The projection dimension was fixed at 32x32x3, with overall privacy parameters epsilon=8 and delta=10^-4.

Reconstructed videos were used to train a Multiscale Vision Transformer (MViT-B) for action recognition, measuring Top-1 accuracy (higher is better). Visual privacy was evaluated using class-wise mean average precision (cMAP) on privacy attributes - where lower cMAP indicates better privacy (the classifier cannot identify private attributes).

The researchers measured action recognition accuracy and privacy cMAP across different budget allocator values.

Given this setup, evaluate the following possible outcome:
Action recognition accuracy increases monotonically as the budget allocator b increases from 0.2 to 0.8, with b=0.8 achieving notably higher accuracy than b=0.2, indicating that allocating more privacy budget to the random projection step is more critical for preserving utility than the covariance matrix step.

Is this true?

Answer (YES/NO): YES